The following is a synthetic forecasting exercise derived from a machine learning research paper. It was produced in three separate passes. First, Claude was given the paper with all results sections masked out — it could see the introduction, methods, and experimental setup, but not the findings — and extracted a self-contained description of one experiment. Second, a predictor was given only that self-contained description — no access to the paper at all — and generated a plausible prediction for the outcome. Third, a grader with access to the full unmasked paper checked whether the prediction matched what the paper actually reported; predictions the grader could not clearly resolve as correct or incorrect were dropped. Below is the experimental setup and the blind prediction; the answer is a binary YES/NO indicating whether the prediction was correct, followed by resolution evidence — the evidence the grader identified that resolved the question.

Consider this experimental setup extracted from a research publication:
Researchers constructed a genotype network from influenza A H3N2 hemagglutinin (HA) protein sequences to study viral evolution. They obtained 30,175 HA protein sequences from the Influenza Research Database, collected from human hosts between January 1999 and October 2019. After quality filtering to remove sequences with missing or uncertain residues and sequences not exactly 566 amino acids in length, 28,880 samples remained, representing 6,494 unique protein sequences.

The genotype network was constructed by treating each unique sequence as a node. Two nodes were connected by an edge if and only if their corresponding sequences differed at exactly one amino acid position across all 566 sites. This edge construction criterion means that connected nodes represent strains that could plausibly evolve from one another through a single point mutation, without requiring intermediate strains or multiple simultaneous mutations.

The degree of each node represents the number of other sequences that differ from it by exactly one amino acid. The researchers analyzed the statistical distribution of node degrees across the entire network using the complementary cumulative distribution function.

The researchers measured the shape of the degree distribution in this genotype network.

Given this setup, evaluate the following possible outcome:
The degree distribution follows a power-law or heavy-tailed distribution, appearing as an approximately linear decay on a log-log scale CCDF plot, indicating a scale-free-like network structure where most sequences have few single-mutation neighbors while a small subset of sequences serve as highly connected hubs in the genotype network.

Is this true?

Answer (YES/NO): YES